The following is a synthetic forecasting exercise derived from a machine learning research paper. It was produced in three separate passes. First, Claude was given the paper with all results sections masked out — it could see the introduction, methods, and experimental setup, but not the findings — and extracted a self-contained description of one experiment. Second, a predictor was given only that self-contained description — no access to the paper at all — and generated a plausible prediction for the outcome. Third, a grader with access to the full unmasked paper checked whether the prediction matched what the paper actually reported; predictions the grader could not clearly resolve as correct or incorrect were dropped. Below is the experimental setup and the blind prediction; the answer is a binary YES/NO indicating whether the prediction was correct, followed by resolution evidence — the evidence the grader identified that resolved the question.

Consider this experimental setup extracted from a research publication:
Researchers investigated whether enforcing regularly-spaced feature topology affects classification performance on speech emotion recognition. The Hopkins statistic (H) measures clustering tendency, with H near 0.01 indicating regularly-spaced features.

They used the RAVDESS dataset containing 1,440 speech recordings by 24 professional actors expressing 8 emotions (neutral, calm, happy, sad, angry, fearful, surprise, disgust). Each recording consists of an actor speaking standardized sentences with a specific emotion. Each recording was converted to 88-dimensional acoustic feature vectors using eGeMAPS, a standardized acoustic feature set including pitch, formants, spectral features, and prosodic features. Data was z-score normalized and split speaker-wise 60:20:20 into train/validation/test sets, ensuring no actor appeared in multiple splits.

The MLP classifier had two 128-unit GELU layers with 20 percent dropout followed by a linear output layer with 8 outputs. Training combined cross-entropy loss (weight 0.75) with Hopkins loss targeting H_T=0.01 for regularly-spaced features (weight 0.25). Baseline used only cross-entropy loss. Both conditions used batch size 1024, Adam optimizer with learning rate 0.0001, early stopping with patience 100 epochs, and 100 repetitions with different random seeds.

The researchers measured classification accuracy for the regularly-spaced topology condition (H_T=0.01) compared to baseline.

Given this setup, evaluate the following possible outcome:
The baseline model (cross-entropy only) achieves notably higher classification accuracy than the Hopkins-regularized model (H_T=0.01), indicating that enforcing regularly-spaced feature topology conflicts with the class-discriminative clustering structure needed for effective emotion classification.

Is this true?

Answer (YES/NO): NO